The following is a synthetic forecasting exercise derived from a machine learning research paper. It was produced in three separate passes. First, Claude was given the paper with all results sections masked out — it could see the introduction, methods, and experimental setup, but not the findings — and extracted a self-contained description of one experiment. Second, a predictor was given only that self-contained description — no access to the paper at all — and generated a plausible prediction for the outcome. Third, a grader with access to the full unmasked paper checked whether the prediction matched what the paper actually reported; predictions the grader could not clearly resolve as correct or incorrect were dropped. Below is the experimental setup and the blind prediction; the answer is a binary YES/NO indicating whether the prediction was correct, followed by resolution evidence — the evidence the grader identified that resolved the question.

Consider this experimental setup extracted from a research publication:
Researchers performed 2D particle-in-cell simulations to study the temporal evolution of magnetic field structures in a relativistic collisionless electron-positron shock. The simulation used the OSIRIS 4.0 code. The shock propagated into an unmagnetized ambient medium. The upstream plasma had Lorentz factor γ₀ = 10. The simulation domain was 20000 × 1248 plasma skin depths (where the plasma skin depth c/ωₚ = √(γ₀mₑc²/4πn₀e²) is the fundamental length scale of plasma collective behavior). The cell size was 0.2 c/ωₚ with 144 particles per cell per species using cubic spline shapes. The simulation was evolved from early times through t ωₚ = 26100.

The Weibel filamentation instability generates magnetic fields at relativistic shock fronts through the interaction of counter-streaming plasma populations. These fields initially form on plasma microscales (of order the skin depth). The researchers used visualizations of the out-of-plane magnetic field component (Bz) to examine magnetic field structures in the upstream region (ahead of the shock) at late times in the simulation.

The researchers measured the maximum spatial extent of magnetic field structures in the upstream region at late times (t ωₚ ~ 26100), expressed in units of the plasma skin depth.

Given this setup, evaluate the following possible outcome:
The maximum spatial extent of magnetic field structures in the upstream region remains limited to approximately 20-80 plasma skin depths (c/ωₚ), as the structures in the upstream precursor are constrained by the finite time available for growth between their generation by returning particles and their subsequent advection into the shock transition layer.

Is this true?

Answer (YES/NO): NO